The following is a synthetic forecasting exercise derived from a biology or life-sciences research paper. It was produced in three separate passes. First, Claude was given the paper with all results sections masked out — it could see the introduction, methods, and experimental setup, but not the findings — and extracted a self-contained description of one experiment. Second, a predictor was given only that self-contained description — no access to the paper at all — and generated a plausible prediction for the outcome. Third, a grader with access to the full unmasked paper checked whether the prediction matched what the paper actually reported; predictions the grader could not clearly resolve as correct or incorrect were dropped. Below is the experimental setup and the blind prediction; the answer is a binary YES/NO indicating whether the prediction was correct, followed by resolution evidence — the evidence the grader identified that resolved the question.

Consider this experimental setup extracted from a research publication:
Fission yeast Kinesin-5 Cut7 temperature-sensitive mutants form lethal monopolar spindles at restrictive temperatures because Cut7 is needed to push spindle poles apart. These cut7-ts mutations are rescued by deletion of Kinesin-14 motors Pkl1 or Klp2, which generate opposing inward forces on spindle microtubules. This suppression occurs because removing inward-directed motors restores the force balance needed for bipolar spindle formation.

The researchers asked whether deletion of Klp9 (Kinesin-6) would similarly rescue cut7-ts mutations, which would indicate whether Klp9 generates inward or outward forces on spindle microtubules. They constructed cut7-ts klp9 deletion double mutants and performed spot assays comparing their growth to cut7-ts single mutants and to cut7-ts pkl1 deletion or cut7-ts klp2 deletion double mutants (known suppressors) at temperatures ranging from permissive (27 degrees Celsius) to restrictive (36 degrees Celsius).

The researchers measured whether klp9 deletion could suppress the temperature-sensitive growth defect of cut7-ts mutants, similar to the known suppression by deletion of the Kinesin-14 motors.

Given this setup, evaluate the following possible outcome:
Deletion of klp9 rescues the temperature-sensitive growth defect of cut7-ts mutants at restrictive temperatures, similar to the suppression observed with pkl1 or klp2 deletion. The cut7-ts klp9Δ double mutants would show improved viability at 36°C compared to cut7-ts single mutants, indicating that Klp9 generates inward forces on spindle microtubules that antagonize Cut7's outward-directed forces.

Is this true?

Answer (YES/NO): NO